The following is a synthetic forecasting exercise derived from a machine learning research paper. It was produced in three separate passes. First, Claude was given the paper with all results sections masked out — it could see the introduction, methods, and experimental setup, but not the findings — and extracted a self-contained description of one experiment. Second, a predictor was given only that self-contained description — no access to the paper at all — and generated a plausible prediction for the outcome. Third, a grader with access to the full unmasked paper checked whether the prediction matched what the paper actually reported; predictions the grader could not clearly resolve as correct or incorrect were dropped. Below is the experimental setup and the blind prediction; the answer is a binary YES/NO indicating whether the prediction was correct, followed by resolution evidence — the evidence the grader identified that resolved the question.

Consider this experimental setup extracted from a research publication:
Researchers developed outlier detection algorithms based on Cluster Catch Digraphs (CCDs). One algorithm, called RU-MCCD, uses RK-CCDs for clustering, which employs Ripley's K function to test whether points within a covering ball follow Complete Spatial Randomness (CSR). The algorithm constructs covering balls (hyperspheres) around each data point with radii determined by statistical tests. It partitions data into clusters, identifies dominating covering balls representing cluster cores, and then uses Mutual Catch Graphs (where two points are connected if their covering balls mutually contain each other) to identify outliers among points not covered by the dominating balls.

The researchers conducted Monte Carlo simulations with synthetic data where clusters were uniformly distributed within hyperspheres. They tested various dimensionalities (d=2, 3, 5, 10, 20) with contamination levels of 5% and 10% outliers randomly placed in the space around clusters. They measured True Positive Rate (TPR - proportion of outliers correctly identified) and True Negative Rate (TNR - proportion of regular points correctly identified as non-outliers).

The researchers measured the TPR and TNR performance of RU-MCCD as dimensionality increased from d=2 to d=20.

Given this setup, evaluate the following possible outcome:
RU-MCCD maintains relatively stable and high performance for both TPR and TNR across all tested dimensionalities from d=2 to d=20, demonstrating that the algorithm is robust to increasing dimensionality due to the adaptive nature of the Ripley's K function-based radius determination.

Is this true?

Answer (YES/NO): NO